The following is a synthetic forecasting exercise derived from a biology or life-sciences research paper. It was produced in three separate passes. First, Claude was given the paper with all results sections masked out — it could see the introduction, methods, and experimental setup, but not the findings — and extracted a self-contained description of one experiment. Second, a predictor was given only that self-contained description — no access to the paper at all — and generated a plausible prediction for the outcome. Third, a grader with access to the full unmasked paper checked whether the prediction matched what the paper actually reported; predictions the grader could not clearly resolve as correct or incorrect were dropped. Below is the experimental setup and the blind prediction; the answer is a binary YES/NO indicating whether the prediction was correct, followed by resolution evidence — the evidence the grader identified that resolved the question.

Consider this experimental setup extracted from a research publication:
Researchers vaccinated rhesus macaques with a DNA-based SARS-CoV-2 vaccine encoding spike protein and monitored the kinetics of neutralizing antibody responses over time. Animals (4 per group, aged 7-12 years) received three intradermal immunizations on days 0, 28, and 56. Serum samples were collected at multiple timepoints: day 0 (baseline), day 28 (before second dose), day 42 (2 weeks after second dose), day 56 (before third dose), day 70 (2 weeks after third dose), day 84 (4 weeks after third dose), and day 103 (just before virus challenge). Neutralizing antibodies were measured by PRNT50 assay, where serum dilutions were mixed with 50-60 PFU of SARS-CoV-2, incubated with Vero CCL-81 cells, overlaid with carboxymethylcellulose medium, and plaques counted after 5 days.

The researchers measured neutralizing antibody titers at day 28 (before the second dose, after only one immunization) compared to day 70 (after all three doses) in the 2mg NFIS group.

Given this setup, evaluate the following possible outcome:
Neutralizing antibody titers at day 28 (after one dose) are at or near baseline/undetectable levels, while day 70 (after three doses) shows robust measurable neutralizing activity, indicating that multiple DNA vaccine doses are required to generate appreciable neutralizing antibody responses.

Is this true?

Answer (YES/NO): YES